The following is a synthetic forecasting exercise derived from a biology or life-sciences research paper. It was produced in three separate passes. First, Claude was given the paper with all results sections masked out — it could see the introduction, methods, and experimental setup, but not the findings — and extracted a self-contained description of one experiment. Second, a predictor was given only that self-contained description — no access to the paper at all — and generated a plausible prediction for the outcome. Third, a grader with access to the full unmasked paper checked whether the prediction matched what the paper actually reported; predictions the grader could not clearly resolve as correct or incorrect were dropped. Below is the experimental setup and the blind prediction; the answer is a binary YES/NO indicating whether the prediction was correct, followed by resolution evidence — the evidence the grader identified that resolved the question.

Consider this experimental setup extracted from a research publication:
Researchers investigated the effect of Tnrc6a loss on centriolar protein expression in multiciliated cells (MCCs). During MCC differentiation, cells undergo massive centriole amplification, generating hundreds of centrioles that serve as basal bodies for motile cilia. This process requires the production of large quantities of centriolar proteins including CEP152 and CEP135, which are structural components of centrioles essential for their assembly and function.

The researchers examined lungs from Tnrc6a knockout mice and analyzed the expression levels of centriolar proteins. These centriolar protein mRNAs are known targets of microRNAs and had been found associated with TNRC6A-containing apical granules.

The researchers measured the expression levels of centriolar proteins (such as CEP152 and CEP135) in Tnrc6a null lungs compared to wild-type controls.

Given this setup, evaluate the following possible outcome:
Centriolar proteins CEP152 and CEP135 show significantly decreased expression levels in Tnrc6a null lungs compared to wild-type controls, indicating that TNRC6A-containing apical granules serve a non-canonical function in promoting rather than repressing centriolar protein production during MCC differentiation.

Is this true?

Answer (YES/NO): YES